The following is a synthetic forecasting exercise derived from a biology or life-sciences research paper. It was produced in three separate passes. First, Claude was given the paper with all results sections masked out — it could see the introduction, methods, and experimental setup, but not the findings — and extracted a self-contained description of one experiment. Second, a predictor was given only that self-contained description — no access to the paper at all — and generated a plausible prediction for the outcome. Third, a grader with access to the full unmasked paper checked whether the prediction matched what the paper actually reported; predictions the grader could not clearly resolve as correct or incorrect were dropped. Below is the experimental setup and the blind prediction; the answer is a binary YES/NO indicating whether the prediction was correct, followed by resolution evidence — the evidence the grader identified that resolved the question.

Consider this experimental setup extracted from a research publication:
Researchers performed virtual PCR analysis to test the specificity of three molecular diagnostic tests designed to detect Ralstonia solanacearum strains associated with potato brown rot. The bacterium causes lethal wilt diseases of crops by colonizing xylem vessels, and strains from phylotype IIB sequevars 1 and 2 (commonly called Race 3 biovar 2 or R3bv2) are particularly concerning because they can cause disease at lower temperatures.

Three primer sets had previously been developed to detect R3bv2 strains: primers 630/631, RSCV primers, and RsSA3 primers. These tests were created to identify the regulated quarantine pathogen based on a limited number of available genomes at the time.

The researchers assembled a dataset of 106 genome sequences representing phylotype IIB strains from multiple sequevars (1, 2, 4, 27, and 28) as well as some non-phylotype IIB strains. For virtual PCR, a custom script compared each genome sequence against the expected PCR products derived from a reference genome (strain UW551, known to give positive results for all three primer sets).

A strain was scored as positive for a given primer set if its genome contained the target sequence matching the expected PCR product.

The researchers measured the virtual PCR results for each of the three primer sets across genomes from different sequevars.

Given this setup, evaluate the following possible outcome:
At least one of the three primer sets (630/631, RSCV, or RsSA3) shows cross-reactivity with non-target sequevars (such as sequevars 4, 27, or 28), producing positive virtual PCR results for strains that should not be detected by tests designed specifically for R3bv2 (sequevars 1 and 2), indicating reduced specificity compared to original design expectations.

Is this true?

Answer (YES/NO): YES